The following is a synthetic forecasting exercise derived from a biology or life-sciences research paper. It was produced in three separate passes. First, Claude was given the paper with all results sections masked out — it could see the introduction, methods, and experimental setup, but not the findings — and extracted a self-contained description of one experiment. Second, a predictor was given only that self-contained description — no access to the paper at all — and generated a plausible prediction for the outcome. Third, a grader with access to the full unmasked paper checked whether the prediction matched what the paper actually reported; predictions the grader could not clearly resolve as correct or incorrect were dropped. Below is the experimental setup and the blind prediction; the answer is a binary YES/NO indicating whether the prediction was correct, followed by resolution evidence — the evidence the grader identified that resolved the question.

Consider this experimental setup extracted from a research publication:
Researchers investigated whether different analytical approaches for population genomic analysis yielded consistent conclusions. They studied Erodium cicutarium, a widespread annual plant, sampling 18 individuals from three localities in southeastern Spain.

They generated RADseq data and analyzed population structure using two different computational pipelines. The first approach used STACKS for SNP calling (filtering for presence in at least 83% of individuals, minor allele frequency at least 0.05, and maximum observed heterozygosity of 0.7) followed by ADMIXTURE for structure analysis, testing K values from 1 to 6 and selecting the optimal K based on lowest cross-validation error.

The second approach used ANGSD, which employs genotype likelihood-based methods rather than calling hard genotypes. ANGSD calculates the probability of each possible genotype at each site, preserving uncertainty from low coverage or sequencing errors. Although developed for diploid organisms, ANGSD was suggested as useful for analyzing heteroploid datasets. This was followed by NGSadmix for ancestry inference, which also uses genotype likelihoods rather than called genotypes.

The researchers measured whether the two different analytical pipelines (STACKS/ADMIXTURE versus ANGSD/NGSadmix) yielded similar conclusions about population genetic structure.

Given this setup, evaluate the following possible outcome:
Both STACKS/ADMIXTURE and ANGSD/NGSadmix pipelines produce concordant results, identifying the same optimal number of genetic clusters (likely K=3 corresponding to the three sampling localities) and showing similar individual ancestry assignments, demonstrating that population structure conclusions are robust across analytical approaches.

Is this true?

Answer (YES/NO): NO